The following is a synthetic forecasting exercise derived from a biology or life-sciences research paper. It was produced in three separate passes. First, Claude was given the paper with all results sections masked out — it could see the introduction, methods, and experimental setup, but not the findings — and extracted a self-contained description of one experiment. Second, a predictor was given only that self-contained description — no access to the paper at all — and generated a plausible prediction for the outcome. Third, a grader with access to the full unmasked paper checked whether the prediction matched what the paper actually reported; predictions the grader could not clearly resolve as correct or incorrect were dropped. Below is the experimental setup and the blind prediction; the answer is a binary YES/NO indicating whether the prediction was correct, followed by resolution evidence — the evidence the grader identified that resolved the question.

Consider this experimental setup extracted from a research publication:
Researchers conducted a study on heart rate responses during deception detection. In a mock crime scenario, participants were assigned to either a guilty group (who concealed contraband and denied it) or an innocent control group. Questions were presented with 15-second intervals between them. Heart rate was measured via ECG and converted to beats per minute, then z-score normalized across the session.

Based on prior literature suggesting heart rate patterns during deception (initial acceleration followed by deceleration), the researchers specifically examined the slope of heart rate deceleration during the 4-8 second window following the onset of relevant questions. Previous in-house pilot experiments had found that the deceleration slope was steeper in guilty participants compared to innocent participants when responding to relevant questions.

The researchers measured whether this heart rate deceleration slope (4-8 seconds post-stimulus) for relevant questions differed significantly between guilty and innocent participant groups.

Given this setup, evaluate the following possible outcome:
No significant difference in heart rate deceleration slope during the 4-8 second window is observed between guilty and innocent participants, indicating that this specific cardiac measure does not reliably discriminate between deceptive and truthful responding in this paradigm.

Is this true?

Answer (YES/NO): YES